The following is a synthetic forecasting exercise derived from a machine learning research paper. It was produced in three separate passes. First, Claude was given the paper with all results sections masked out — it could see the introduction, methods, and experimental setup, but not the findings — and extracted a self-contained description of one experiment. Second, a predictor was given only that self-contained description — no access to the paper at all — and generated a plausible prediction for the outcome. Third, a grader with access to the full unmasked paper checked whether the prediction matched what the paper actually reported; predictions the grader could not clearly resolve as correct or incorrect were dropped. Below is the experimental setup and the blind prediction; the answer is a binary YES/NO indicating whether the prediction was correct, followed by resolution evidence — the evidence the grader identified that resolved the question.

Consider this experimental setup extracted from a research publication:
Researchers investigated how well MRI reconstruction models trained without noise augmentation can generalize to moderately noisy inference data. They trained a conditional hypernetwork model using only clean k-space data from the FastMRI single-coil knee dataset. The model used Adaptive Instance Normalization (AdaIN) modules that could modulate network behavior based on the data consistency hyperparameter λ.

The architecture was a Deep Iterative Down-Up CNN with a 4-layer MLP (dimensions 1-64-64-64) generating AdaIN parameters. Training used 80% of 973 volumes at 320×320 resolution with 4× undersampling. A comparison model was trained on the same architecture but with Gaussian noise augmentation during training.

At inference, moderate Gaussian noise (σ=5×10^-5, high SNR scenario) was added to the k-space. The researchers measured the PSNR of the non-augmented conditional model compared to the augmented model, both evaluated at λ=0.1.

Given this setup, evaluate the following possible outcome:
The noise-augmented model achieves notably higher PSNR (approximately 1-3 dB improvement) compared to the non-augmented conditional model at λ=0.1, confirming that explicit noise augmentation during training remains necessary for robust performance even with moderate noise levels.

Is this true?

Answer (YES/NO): NO